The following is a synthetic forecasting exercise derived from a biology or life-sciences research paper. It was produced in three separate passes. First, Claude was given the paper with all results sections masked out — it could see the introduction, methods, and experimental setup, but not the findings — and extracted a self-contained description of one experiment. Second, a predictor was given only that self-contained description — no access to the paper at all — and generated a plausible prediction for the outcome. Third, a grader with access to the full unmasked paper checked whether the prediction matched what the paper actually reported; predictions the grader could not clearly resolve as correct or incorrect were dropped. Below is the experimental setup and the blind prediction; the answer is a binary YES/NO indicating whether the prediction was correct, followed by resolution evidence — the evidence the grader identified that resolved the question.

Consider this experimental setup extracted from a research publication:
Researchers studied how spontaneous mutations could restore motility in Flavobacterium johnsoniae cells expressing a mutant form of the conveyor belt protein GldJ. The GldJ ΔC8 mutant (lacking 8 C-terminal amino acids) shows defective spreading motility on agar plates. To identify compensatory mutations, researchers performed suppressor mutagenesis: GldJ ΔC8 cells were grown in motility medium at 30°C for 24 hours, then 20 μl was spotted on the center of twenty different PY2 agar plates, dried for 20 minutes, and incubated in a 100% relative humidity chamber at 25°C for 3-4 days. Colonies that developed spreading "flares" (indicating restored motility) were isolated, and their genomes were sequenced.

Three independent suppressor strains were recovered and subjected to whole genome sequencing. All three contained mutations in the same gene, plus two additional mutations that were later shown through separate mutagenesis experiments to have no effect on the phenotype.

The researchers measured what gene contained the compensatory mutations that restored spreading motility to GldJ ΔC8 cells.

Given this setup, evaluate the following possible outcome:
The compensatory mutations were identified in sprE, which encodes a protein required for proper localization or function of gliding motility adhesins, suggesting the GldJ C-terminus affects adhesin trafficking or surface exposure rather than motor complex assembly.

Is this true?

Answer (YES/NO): NO